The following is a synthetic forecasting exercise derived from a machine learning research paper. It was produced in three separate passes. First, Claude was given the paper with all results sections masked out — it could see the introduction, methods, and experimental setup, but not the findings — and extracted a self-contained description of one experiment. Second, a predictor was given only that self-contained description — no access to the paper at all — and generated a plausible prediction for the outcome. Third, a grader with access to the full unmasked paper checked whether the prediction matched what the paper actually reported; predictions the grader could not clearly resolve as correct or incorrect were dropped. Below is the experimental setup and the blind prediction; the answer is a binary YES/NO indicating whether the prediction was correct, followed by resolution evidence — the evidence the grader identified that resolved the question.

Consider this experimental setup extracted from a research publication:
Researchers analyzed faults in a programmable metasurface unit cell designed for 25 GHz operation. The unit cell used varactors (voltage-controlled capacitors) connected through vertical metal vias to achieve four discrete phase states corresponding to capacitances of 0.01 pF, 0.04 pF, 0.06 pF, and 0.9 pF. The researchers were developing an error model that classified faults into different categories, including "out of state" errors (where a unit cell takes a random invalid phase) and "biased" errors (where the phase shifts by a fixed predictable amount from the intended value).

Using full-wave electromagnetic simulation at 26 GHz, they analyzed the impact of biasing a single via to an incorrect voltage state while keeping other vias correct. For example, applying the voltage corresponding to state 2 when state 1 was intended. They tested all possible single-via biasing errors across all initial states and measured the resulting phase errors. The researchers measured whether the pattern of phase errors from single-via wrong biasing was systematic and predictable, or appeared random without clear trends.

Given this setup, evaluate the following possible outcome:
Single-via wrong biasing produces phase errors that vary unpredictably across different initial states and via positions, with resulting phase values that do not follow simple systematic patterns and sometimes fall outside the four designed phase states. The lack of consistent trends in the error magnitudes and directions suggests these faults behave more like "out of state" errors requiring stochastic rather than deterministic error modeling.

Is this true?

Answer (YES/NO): YES